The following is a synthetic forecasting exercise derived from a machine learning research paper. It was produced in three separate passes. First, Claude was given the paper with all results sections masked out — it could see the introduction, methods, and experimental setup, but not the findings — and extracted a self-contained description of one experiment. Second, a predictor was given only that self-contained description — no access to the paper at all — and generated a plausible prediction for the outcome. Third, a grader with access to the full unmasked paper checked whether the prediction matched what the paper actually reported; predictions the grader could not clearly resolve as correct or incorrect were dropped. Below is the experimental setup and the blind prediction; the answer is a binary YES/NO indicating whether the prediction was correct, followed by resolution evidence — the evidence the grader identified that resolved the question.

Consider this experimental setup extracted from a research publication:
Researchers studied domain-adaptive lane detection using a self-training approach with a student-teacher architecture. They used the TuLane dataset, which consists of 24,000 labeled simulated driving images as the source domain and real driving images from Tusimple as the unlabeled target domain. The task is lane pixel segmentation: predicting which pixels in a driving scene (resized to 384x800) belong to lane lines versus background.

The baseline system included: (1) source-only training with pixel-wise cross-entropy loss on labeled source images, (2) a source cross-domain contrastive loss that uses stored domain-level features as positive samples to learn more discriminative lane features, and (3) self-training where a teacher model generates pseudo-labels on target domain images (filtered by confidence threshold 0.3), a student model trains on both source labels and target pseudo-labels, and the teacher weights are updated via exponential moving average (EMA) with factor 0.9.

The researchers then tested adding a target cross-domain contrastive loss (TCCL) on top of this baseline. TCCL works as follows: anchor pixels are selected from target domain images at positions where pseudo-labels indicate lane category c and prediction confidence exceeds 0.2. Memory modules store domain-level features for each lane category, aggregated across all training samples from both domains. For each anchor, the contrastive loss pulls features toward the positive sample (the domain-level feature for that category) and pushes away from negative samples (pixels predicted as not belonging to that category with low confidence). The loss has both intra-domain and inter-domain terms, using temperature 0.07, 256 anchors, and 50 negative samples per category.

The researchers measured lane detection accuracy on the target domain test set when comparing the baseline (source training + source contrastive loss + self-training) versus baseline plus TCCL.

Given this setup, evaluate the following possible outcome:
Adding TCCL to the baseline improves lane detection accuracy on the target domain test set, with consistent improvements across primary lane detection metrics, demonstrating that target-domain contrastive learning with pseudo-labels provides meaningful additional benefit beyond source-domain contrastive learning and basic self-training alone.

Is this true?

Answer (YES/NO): YES